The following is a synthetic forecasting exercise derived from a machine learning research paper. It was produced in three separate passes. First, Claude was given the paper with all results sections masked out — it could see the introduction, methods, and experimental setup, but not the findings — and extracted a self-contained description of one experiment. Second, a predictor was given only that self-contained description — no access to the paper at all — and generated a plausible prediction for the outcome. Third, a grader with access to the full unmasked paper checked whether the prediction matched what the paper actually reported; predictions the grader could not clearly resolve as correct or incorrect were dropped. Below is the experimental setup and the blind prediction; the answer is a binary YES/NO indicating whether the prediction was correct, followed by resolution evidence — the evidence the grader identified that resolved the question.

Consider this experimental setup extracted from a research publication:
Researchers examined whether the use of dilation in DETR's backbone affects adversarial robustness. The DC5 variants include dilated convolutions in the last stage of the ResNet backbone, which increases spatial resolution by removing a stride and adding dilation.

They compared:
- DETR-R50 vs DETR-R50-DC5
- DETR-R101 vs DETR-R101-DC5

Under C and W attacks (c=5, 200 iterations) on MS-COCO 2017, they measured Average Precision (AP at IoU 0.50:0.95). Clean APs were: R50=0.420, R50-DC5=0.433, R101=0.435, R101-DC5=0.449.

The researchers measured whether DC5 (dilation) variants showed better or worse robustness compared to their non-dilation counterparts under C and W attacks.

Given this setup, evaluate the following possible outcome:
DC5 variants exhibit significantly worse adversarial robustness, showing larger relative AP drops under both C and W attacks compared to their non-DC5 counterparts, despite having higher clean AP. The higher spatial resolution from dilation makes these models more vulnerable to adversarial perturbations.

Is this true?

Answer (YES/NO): NO